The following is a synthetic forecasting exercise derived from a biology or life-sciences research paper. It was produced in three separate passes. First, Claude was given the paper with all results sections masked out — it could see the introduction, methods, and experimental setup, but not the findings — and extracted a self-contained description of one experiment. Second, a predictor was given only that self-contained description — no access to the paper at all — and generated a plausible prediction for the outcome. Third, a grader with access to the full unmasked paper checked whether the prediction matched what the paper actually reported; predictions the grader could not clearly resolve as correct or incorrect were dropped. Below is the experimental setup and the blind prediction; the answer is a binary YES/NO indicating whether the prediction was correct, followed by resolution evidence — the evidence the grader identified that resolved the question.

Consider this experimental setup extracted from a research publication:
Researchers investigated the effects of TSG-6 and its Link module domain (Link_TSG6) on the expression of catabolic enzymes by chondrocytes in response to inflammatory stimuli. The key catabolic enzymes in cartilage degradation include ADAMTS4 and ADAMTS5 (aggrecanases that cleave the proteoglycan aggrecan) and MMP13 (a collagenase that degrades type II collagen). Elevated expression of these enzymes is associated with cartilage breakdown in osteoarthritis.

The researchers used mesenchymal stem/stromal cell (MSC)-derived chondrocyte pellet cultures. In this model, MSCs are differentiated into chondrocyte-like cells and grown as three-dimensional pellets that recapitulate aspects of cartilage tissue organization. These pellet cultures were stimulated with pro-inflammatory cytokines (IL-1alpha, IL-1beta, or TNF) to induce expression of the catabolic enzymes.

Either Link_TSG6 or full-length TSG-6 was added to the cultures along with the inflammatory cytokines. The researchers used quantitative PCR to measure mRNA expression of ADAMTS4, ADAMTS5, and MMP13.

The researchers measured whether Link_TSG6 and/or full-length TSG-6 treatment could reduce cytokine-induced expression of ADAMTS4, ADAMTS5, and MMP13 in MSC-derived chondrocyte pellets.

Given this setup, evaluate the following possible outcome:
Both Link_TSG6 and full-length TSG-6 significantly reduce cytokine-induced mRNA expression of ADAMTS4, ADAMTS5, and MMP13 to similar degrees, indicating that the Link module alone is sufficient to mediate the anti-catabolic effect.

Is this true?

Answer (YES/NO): NO